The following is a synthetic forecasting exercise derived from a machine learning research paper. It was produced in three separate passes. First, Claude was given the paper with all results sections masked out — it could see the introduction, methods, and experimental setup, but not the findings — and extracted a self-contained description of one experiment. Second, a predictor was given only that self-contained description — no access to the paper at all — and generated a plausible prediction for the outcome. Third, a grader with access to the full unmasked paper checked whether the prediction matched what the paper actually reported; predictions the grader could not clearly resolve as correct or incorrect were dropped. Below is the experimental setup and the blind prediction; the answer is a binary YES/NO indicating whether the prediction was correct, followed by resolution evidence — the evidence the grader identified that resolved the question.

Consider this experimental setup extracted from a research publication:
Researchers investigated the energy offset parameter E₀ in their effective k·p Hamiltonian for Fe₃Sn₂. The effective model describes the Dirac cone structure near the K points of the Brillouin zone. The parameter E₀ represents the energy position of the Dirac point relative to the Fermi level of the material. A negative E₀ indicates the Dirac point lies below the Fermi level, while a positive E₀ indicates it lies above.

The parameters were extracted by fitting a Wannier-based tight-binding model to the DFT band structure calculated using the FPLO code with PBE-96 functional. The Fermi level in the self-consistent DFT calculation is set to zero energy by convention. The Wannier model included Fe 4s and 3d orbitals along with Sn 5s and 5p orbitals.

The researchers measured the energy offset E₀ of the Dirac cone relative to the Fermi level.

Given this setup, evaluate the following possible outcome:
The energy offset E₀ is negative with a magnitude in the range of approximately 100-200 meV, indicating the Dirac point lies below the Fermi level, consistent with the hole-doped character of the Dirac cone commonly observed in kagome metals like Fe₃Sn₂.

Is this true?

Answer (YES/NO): NO